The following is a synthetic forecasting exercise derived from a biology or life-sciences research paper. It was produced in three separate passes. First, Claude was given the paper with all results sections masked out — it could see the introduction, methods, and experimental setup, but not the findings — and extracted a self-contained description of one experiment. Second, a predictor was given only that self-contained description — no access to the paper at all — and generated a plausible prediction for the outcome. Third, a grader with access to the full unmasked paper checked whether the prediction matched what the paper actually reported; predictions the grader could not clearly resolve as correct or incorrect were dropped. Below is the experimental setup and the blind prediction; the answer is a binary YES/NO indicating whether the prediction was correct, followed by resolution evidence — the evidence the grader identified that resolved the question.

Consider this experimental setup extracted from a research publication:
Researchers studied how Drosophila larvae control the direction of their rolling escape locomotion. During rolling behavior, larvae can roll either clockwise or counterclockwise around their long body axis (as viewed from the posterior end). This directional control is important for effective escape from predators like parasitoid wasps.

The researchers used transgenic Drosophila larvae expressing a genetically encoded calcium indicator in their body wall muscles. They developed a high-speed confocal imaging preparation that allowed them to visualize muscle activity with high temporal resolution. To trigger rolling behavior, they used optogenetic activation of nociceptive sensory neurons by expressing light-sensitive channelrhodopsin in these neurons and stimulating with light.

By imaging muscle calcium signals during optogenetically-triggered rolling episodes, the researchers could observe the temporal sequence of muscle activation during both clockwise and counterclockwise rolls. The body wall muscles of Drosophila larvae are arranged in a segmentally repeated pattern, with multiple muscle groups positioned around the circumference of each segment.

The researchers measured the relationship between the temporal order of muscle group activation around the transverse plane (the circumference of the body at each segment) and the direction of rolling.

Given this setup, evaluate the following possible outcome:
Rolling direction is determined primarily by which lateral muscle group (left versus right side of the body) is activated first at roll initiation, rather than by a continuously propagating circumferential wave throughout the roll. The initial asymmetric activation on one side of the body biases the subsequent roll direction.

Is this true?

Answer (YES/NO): NO